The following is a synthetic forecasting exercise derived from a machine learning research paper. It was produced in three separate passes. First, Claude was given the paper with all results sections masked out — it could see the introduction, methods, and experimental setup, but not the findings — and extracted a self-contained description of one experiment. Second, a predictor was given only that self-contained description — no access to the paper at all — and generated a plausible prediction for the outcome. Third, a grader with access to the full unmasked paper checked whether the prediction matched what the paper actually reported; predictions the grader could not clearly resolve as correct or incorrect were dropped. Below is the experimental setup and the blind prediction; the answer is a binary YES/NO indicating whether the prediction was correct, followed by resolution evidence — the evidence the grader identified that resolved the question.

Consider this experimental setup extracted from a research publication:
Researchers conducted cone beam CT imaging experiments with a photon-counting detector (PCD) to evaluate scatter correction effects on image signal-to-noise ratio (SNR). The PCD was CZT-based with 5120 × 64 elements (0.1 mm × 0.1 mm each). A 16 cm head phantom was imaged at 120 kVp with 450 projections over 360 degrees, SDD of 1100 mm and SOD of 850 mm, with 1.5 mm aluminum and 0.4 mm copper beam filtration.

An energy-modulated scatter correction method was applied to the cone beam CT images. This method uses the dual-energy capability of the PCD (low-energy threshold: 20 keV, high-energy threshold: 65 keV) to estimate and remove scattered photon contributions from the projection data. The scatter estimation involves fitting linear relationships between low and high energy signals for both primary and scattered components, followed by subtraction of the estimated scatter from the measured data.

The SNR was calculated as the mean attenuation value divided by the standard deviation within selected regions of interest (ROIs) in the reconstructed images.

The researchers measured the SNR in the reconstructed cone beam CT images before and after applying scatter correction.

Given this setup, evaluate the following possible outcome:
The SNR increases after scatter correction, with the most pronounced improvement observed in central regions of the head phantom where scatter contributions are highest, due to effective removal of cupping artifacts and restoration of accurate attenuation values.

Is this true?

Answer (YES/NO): NO